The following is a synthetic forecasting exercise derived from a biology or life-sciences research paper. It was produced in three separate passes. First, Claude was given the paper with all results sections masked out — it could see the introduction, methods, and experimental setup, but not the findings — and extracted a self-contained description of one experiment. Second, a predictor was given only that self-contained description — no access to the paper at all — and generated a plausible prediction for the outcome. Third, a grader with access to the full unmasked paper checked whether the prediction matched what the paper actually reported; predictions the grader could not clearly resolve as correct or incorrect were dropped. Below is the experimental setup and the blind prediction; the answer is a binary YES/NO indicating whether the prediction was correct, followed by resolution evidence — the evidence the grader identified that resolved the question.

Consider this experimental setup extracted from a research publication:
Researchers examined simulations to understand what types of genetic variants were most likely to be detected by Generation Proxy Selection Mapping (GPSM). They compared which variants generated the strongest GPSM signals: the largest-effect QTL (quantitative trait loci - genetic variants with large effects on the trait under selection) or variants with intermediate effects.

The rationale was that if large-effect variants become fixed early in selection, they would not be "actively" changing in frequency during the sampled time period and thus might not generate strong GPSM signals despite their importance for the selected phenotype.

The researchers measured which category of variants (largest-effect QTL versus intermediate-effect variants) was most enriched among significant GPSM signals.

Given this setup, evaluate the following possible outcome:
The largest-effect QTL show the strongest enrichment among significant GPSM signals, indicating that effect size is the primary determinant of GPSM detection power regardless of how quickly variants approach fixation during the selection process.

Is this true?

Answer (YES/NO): NO